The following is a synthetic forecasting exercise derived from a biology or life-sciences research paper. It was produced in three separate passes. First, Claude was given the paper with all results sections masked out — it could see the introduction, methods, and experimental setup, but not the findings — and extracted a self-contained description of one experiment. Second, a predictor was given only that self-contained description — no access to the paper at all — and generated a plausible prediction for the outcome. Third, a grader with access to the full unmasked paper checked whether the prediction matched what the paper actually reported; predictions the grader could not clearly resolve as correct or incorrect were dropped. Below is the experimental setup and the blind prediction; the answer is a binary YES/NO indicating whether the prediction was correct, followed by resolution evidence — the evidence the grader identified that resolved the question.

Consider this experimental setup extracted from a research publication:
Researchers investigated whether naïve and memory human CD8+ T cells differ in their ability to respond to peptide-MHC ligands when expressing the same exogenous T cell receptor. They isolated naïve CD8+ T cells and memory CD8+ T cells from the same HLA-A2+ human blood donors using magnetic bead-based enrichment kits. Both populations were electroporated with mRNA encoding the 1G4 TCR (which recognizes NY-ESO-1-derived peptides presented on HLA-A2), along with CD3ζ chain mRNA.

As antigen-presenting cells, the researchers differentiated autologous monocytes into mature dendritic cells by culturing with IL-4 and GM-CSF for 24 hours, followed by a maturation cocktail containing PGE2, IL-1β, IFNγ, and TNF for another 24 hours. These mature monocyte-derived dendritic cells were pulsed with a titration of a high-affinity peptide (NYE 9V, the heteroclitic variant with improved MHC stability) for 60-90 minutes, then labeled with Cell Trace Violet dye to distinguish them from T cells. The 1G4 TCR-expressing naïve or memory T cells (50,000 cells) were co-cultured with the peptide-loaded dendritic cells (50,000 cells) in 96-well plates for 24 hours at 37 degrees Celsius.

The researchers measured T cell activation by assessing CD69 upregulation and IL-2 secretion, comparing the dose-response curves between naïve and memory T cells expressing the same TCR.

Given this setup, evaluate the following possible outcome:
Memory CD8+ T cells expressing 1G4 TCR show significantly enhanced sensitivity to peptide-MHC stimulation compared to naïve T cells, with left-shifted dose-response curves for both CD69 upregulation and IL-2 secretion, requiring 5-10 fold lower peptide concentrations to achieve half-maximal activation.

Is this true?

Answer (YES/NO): NO